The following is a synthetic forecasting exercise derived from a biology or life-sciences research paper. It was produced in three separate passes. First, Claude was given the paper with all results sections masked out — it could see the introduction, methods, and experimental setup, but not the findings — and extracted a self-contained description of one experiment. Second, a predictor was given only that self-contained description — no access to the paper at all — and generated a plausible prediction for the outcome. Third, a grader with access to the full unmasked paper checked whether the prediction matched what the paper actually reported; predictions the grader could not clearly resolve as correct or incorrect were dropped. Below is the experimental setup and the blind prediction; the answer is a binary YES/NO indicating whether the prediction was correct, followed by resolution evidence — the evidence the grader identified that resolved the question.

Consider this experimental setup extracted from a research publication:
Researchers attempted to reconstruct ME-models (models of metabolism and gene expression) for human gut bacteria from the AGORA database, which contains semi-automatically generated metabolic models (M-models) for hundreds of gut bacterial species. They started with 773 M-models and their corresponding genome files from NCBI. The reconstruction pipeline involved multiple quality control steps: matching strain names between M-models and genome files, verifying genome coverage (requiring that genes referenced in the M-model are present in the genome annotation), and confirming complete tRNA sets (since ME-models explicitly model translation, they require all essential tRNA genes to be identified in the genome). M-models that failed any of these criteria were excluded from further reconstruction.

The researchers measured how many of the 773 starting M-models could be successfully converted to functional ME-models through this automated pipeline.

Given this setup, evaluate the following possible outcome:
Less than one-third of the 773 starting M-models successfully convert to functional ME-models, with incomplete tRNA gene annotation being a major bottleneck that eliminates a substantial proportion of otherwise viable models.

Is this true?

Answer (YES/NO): NO